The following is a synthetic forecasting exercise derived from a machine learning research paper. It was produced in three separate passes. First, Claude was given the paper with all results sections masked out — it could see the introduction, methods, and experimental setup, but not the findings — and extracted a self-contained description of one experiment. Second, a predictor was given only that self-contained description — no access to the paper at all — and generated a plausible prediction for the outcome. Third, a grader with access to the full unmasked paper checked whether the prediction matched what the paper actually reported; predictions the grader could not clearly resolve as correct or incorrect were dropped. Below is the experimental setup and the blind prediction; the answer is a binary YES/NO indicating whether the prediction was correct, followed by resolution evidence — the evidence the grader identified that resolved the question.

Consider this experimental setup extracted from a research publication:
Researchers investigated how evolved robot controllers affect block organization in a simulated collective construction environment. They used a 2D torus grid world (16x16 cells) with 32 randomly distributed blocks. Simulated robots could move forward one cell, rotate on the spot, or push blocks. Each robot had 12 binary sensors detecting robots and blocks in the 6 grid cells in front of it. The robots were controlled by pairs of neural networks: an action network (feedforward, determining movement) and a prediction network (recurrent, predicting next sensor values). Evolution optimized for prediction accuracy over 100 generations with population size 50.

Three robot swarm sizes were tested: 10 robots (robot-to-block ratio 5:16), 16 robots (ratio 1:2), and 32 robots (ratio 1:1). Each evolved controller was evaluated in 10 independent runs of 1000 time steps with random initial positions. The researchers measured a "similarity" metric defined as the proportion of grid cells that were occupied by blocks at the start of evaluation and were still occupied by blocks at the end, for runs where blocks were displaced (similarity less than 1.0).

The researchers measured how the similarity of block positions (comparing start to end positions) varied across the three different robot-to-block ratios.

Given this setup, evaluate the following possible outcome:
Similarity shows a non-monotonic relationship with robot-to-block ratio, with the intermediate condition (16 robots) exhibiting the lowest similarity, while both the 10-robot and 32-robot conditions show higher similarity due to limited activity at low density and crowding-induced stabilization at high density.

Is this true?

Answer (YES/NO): NO